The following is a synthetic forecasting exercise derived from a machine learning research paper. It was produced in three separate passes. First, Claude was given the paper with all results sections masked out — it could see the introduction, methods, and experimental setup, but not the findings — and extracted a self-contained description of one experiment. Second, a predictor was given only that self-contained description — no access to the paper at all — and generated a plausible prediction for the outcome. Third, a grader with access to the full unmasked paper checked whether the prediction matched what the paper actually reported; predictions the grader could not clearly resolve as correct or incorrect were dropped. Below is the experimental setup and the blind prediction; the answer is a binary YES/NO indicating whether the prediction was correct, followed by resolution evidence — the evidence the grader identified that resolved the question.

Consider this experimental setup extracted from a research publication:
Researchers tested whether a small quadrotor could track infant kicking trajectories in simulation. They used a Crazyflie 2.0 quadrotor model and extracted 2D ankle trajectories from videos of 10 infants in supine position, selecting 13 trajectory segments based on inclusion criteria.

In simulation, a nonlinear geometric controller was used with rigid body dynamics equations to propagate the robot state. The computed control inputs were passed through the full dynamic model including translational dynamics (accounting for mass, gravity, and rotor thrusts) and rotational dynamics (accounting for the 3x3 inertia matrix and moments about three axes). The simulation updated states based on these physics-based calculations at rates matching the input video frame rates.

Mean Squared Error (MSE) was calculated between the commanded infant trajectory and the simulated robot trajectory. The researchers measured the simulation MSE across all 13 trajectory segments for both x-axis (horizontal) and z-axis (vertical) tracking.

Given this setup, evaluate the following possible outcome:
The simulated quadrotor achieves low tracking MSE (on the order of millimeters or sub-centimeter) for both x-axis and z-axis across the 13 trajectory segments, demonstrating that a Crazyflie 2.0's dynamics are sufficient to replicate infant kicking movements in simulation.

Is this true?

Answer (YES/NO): NO